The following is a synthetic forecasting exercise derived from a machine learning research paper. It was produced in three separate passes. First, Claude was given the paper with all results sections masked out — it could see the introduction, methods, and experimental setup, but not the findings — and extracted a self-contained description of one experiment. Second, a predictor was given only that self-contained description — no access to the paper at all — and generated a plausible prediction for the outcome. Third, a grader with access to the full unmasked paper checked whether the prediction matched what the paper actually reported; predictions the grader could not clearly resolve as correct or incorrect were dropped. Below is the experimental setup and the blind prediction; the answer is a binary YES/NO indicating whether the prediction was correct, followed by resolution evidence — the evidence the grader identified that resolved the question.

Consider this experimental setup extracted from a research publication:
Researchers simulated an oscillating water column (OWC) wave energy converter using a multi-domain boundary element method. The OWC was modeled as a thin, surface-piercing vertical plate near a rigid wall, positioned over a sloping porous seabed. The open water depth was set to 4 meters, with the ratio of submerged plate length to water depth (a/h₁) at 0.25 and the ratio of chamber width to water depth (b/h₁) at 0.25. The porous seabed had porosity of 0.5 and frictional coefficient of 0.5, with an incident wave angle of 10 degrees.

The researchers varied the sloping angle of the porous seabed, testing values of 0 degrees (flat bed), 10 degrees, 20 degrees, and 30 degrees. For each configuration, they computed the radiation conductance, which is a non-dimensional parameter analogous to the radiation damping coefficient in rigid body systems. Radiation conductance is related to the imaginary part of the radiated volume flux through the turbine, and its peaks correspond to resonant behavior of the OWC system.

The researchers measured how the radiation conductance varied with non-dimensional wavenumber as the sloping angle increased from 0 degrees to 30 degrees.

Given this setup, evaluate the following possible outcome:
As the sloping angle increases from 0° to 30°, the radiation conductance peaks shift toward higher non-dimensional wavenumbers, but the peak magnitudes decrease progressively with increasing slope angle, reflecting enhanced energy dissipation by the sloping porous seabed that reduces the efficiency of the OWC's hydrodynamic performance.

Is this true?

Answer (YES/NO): NO